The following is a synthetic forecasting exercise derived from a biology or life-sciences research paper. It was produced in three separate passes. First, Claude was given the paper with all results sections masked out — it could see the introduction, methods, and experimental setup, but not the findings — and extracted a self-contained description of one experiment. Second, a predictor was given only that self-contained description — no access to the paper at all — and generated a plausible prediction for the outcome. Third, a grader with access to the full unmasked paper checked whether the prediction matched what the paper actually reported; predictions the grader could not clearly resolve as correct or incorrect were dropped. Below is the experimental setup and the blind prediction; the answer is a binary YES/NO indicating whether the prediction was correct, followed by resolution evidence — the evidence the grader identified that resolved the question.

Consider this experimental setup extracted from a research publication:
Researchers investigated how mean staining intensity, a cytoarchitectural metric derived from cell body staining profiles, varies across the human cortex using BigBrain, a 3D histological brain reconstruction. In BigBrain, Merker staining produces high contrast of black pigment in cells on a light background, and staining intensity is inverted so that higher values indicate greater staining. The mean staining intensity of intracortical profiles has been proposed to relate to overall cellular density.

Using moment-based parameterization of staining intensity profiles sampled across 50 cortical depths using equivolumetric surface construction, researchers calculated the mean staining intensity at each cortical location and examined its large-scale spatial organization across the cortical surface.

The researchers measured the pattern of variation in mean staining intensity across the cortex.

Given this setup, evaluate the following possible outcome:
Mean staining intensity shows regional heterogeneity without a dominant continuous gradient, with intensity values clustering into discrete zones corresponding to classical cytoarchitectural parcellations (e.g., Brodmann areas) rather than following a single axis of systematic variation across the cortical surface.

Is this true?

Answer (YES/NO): NO